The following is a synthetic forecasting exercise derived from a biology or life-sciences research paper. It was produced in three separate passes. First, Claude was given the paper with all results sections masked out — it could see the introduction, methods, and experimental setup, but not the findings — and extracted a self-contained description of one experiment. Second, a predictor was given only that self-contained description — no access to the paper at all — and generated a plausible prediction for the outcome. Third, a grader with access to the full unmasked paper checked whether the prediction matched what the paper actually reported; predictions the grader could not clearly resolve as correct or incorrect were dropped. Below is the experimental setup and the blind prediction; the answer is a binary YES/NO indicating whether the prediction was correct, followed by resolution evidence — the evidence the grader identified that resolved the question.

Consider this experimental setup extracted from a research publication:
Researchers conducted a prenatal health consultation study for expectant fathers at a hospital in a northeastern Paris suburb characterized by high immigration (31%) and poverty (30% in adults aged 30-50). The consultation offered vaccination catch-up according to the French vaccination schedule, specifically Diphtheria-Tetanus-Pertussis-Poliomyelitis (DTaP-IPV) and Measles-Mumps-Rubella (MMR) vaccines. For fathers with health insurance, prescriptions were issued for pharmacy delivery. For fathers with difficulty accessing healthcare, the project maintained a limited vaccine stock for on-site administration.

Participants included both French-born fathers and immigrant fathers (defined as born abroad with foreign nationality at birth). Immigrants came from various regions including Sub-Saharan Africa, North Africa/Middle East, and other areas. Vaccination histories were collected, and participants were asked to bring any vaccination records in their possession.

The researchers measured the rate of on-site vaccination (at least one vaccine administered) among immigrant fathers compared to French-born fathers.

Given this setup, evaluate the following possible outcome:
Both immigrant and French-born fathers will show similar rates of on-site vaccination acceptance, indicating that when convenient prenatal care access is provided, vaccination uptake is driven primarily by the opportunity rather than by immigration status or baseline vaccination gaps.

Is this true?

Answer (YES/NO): NO